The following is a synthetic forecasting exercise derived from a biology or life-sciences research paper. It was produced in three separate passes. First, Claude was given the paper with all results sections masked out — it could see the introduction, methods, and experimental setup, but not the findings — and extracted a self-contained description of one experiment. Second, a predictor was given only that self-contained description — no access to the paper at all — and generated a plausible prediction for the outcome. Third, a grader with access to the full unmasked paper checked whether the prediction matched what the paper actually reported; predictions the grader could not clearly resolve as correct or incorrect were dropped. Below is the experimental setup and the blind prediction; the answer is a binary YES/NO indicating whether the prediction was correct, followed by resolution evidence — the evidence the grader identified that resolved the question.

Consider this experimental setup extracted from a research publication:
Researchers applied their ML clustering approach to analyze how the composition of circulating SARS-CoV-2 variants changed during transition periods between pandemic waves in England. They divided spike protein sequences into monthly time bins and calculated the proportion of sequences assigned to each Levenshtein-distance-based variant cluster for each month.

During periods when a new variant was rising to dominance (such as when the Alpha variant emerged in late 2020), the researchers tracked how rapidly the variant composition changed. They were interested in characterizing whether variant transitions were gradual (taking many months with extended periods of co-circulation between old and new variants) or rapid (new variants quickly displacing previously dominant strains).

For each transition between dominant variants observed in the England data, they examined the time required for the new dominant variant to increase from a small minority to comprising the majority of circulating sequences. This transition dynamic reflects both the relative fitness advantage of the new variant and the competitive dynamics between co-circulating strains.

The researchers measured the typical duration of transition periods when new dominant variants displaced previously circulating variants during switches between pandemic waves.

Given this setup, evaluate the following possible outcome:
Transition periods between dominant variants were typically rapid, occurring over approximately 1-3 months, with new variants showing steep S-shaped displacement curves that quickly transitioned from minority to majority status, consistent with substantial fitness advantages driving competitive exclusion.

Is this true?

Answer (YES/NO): YES